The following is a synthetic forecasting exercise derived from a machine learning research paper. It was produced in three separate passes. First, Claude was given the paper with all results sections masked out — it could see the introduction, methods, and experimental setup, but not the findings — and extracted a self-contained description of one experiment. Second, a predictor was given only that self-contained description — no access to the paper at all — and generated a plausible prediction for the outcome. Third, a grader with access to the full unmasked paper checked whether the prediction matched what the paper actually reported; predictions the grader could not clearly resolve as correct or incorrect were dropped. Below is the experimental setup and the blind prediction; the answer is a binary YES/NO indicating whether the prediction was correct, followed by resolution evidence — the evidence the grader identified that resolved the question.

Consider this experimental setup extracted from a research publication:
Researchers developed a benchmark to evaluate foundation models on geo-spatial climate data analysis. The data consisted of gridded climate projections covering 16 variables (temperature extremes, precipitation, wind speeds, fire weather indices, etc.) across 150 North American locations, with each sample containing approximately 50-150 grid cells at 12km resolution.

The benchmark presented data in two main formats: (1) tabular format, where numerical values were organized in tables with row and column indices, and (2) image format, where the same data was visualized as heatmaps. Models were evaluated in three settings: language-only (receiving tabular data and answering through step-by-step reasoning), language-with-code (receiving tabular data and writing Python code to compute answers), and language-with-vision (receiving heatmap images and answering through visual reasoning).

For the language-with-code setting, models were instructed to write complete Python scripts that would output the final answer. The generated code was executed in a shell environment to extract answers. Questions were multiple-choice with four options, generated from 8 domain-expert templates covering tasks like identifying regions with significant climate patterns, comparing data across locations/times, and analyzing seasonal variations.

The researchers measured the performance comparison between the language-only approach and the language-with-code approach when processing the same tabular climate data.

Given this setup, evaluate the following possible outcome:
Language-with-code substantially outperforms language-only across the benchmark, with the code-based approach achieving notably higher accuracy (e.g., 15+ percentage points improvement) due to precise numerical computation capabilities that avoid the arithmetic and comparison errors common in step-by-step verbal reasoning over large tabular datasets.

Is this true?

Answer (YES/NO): NO